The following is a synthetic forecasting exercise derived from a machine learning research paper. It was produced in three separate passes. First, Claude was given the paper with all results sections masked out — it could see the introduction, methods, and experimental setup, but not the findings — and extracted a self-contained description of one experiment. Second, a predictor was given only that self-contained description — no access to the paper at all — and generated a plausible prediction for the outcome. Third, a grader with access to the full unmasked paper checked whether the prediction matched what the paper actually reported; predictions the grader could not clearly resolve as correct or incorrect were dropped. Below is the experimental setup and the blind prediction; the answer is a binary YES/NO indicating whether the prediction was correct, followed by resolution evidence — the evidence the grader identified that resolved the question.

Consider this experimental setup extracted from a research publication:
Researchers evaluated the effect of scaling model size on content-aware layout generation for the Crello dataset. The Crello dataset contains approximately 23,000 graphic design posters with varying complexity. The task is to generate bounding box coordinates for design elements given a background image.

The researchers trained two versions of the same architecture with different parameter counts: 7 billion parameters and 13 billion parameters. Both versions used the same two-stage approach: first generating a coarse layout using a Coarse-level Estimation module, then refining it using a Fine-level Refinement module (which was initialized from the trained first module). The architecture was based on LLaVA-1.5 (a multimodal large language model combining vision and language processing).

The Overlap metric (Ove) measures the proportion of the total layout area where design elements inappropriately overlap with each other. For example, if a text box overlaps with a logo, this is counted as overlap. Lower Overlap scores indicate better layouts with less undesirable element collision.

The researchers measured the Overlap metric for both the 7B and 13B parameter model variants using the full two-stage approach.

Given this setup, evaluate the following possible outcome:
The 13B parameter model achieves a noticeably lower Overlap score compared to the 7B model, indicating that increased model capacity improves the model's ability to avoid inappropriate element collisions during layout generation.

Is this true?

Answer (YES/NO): YES